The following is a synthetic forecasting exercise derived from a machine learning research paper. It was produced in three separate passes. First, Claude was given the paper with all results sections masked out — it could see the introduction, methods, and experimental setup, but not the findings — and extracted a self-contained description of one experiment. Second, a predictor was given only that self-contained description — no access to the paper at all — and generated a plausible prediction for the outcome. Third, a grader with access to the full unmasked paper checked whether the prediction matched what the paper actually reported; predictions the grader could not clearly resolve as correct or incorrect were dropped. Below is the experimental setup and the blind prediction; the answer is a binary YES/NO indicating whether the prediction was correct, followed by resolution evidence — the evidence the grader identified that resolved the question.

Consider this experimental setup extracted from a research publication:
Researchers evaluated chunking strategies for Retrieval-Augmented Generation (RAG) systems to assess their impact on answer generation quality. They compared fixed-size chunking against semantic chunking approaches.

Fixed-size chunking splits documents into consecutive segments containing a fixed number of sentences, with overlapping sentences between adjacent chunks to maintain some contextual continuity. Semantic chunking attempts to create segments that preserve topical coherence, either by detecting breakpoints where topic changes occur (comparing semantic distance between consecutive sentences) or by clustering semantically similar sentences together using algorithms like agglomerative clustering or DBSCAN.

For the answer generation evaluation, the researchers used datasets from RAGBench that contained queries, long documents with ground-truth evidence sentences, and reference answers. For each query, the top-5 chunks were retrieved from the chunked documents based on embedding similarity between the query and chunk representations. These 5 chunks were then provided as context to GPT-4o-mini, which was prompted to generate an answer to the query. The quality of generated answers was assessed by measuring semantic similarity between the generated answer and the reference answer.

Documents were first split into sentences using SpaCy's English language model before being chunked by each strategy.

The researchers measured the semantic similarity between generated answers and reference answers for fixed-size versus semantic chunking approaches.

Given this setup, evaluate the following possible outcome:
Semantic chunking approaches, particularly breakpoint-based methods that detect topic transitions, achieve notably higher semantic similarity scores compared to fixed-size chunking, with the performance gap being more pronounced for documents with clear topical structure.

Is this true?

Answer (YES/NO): NO